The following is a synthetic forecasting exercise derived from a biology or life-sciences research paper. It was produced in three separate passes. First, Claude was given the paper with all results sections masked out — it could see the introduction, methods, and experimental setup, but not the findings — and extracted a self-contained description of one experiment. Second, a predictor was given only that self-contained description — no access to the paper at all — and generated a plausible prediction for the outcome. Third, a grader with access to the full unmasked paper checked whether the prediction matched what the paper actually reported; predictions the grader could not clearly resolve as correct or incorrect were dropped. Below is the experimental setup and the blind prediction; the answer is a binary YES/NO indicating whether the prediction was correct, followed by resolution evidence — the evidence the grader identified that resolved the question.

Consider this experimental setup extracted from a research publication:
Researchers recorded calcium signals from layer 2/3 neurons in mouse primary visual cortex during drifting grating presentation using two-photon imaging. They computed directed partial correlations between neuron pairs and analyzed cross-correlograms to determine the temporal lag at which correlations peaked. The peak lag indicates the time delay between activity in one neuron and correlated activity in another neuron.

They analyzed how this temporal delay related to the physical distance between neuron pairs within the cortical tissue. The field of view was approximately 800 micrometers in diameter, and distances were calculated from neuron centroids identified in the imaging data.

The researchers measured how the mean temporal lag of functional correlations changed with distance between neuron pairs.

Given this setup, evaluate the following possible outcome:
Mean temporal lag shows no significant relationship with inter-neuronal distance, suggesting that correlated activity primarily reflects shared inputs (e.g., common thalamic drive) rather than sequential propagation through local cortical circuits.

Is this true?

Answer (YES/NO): NO